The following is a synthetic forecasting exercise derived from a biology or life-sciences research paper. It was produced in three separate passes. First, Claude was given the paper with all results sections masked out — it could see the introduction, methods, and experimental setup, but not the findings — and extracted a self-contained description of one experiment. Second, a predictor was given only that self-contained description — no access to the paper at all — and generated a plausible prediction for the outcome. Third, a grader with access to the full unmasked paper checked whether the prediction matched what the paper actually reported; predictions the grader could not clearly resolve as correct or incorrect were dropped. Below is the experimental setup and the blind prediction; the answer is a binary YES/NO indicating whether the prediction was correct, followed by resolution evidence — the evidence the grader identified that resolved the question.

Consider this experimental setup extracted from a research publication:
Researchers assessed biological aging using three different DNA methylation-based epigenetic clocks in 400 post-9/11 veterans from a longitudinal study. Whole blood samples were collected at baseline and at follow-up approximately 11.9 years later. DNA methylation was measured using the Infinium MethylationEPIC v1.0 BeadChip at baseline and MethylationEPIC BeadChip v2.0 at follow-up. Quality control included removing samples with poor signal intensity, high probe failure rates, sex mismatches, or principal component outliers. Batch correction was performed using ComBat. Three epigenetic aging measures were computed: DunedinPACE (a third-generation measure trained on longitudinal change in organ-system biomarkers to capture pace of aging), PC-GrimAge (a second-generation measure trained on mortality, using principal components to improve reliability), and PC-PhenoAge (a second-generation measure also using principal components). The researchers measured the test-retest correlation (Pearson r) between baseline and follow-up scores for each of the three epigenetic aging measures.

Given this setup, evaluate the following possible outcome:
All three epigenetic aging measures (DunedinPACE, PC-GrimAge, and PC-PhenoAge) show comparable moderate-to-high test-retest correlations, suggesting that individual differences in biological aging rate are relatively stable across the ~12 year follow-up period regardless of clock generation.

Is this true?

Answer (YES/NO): NO